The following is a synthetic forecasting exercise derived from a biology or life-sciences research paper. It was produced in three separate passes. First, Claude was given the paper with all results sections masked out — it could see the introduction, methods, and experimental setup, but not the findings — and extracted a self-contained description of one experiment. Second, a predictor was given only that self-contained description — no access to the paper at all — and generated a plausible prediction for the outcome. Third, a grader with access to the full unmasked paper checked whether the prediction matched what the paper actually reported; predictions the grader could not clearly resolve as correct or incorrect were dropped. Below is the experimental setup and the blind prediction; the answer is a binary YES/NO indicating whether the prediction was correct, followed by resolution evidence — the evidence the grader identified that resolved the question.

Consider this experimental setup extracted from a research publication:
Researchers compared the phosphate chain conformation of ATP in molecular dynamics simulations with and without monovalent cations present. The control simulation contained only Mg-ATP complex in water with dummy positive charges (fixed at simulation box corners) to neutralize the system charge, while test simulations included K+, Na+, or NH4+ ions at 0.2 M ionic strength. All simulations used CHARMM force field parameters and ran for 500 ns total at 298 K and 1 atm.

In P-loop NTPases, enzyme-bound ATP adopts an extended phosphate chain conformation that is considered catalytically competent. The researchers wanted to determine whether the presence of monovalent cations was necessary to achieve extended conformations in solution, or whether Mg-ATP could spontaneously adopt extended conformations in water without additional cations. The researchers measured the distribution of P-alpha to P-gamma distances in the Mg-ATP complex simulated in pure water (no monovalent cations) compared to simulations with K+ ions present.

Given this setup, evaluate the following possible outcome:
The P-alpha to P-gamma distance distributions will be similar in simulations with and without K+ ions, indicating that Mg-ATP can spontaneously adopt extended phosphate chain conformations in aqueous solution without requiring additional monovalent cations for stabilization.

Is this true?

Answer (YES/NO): NO